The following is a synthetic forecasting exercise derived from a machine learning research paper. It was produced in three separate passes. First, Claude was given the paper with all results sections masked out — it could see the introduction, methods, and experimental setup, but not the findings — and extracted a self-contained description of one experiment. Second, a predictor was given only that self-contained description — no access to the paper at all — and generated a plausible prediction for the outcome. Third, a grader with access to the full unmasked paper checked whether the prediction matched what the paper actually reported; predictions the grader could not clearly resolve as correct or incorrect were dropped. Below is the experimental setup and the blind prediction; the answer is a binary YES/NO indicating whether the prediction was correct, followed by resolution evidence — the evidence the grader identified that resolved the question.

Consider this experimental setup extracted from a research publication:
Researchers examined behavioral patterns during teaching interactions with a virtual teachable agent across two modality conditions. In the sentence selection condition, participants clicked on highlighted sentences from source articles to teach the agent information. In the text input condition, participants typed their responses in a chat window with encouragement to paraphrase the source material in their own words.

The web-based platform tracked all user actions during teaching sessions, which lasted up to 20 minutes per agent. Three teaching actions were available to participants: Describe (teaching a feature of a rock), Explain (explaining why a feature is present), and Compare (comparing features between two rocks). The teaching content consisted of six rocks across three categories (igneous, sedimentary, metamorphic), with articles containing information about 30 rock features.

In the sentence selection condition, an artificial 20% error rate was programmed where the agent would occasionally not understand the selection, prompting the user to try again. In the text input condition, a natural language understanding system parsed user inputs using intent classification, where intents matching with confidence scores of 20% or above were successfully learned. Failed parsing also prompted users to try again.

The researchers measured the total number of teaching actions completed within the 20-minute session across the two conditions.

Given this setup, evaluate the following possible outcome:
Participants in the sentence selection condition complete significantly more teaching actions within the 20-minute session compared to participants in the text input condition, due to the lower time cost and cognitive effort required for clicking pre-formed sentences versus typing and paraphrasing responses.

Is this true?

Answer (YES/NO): YES